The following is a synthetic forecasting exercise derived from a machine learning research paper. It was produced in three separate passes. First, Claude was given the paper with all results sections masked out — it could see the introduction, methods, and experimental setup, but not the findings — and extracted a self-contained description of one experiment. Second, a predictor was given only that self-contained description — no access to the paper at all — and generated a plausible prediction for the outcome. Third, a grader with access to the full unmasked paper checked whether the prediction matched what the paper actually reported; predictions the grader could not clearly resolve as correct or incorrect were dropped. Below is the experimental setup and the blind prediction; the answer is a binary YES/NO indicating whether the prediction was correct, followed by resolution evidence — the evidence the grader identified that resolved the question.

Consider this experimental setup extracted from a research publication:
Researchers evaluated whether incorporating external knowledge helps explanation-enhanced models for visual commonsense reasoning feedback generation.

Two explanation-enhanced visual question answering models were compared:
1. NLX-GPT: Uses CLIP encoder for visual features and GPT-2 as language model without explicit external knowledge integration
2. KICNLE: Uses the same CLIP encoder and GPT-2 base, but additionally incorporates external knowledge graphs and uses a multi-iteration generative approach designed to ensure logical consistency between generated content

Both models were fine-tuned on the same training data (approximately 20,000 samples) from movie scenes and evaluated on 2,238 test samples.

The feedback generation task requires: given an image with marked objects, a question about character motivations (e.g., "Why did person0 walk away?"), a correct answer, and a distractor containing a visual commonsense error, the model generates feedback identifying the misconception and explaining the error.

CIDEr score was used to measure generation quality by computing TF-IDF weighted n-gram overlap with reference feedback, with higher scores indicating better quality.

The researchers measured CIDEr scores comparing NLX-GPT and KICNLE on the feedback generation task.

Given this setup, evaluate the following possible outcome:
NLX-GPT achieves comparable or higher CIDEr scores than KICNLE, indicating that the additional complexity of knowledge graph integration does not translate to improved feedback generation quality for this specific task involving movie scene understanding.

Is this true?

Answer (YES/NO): NO